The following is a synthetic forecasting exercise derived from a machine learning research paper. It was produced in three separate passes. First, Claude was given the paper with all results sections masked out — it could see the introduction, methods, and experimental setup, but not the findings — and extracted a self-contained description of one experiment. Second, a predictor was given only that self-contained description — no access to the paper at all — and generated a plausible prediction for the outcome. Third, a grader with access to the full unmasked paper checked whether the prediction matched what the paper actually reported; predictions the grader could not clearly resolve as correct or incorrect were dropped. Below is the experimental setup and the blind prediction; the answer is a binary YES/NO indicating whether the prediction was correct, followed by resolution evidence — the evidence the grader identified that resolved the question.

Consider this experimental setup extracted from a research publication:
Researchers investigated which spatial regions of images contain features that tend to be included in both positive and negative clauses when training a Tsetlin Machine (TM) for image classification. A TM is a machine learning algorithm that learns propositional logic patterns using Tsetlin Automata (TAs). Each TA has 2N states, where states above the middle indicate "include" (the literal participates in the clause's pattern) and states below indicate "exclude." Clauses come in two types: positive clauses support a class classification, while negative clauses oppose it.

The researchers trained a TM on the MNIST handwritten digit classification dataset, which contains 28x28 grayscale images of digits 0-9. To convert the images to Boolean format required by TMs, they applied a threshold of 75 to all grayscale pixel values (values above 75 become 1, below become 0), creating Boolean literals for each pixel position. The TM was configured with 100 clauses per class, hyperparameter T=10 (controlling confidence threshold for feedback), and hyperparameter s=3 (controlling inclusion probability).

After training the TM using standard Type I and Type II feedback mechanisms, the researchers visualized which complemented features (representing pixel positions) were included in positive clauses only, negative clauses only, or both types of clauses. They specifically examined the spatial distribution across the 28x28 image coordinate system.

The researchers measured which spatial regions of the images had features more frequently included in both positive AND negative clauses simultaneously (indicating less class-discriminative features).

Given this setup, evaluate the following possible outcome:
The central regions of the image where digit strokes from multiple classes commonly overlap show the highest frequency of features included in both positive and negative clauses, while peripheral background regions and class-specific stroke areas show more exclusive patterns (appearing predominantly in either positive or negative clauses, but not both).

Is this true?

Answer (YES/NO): NO